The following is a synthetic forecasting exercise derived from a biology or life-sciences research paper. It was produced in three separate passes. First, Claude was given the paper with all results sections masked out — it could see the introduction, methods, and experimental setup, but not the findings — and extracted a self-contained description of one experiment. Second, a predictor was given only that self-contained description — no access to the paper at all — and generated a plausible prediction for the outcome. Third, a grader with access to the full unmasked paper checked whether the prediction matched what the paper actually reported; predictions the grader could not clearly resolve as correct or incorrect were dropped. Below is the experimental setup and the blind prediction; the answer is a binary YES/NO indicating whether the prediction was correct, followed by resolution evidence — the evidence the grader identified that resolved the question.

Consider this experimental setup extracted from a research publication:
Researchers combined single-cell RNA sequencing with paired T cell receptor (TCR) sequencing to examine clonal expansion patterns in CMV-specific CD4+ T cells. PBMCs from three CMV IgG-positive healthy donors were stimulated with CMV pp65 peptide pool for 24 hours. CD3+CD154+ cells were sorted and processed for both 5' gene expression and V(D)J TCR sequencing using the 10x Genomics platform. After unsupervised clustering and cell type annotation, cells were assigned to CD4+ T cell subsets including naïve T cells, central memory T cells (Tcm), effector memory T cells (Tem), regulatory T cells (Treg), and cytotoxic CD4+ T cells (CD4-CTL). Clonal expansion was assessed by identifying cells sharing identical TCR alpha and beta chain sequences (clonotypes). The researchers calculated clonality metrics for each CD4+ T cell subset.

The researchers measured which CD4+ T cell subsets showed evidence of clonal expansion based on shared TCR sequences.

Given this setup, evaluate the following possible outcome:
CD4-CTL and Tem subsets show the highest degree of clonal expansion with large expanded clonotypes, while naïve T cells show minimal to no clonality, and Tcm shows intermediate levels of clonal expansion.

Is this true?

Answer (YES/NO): NO